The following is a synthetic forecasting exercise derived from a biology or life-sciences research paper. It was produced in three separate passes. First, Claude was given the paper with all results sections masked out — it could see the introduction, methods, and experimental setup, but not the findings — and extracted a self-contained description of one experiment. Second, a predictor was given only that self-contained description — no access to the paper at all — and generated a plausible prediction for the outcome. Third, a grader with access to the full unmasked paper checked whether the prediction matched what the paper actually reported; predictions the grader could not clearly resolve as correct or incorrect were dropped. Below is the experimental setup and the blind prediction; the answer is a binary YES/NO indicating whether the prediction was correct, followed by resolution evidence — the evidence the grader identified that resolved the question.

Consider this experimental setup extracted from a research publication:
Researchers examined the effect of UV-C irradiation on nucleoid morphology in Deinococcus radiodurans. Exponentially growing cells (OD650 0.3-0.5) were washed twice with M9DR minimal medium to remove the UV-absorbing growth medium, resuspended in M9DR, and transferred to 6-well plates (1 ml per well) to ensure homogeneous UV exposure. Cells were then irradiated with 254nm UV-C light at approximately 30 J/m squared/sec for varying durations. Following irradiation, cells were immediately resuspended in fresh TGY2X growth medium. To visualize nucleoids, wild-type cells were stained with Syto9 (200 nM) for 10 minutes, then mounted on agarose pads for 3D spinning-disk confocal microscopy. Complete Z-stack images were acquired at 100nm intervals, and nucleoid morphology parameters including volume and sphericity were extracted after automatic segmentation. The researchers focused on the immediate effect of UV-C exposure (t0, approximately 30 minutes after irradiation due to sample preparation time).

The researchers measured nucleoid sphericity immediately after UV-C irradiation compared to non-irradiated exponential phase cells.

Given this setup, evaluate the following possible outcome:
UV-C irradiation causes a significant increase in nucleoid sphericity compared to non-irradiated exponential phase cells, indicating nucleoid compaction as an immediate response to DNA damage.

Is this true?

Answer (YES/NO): YES